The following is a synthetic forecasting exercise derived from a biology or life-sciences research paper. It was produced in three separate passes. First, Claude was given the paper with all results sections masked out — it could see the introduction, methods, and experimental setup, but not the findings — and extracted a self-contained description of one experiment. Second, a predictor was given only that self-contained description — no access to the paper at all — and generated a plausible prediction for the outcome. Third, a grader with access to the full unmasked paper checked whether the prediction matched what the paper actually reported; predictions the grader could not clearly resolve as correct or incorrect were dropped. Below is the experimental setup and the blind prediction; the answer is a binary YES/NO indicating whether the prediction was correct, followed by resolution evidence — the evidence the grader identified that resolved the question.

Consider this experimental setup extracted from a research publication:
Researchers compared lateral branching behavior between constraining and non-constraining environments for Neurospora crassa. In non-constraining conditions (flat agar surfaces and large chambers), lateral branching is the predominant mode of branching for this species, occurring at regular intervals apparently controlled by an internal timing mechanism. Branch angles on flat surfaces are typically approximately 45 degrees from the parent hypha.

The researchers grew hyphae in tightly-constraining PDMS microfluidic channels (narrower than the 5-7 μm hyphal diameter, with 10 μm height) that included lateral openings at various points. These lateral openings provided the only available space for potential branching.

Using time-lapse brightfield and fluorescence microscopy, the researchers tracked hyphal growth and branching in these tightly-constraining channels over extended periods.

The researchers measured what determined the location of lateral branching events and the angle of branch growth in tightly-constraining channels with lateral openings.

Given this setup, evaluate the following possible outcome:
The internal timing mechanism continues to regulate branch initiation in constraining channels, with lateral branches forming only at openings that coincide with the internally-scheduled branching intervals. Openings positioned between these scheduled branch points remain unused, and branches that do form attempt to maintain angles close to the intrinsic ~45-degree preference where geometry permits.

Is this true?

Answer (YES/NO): NO